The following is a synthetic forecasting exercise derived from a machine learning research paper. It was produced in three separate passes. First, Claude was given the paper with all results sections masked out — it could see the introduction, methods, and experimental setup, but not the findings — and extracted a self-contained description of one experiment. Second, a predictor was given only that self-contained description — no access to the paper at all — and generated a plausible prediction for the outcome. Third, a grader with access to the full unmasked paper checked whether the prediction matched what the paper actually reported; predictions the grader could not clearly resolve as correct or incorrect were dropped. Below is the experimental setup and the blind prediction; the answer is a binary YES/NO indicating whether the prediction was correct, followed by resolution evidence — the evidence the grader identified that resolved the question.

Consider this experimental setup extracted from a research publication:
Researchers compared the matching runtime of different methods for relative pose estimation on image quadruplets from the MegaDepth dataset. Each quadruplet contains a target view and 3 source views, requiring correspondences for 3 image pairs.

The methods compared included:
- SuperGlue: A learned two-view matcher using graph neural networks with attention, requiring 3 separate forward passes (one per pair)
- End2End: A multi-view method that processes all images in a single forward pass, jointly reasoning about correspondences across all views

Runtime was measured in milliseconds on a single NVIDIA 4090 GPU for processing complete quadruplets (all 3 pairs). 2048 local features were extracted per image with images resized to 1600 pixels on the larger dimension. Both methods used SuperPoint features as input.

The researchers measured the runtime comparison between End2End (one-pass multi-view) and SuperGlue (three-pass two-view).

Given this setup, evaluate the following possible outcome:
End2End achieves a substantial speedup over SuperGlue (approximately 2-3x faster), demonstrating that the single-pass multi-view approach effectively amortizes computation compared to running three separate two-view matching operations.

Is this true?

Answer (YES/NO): NO